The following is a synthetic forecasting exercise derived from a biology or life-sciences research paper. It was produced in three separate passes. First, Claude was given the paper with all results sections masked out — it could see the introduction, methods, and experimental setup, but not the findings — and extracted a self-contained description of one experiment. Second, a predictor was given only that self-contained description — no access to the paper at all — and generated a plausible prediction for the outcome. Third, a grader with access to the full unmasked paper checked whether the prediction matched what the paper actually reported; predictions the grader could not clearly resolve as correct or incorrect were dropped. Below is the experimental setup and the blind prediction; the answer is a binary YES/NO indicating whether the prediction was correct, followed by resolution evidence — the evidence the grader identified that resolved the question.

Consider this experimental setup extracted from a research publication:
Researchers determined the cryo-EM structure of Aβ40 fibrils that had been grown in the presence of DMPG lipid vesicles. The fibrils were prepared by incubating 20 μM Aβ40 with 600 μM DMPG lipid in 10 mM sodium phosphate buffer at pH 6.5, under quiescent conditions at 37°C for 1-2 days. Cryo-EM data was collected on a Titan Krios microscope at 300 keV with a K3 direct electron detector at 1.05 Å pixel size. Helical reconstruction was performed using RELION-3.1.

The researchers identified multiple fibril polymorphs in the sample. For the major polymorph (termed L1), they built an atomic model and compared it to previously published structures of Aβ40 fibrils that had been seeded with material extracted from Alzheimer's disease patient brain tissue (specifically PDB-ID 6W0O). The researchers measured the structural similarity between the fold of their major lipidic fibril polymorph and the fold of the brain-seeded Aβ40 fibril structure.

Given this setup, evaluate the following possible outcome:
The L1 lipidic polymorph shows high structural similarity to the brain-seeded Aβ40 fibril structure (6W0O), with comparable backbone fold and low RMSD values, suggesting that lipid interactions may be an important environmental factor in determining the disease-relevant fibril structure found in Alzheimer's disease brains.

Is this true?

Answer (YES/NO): YES